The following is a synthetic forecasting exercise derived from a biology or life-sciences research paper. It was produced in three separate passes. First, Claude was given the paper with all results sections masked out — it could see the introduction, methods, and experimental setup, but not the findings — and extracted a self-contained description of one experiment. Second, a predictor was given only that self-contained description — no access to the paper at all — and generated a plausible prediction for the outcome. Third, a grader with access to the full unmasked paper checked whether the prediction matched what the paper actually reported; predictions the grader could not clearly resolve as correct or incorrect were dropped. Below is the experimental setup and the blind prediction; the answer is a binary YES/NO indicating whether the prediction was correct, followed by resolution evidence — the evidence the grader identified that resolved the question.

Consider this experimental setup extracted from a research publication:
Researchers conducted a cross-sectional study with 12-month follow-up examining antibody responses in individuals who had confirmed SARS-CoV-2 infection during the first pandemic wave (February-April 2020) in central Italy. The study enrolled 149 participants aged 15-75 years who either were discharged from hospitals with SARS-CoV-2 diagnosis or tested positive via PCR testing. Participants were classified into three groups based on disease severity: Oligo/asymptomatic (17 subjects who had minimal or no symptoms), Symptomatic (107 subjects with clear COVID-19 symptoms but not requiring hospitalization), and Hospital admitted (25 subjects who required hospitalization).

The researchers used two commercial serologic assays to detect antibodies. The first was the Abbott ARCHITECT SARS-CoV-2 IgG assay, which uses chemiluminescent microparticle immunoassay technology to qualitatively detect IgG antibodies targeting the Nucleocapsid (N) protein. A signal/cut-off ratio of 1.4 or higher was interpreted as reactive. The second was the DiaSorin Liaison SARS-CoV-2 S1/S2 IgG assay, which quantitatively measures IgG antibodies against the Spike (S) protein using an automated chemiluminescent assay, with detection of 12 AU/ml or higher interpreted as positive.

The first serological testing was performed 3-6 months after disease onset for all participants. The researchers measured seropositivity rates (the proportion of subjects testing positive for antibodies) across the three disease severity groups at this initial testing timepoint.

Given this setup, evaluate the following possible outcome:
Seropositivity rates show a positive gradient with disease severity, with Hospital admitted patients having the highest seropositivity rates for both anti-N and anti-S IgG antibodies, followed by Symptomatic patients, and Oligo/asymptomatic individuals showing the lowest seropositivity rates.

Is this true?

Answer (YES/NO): NO